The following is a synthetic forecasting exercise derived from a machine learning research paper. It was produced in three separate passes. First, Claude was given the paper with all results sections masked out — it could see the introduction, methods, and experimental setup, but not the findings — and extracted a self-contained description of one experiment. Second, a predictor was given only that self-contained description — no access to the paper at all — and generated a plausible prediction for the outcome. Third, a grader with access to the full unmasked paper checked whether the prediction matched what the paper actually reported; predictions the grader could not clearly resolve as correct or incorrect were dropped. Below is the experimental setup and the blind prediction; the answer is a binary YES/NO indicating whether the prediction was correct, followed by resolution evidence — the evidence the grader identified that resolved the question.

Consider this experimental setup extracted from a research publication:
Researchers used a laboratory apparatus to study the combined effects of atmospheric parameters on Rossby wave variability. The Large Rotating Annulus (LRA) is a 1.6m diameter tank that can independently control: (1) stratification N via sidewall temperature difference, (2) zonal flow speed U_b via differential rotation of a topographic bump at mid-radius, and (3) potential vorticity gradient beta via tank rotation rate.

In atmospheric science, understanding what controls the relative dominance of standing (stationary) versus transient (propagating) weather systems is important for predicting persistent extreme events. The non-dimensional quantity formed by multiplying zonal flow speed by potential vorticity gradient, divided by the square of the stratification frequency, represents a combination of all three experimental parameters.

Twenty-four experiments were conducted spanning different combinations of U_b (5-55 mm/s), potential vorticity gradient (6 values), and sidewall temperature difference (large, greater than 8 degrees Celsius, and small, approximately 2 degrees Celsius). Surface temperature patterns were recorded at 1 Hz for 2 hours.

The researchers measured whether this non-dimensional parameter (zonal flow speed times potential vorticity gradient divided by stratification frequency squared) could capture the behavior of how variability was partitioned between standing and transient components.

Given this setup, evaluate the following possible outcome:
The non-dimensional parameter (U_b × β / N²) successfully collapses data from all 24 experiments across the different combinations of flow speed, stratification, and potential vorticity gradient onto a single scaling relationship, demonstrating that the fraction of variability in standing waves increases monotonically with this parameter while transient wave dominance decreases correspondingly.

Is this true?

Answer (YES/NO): NO